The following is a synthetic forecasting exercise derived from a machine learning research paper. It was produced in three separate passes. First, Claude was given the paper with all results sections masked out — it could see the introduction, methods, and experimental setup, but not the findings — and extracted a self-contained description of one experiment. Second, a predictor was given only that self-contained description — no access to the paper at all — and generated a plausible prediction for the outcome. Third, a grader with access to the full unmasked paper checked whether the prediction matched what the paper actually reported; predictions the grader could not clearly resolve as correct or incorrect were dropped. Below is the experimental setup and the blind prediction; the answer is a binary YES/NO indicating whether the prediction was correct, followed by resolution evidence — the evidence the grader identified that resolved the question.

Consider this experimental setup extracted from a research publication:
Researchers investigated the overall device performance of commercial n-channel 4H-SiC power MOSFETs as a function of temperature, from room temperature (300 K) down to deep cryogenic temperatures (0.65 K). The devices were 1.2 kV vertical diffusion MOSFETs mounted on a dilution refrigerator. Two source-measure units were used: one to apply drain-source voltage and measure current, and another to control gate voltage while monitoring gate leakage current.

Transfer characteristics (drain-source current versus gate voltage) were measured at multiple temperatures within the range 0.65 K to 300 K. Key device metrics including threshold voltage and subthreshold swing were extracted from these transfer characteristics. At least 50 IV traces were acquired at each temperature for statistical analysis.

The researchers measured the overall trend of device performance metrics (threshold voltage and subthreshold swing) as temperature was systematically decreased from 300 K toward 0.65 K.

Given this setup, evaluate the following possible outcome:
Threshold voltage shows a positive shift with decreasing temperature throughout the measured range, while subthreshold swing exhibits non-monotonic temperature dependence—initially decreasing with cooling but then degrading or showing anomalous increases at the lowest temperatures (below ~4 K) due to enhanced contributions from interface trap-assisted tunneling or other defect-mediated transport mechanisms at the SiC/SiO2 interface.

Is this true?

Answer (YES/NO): NO